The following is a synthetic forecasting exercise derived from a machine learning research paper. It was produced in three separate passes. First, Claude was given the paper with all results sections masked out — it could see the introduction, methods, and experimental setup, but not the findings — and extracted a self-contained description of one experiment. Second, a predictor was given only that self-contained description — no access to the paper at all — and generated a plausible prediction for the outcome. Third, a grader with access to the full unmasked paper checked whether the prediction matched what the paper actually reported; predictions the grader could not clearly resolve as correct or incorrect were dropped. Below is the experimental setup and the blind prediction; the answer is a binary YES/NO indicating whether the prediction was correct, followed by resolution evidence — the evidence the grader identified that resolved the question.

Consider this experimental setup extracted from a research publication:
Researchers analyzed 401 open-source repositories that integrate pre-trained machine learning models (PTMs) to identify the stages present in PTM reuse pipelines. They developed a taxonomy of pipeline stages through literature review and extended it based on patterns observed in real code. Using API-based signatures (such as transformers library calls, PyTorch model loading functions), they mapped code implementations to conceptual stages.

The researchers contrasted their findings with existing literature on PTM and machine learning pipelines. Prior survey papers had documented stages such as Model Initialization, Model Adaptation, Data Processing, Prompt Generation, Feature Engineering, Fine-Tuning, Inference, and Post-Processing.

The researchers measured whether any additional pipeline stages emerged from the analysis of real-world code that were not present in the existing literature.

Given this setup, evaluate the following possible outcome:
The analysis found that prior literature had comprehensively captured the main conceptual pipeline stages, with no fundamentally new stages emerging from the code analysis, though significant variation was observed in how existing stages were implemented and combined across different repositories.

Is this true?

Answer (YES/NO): NO